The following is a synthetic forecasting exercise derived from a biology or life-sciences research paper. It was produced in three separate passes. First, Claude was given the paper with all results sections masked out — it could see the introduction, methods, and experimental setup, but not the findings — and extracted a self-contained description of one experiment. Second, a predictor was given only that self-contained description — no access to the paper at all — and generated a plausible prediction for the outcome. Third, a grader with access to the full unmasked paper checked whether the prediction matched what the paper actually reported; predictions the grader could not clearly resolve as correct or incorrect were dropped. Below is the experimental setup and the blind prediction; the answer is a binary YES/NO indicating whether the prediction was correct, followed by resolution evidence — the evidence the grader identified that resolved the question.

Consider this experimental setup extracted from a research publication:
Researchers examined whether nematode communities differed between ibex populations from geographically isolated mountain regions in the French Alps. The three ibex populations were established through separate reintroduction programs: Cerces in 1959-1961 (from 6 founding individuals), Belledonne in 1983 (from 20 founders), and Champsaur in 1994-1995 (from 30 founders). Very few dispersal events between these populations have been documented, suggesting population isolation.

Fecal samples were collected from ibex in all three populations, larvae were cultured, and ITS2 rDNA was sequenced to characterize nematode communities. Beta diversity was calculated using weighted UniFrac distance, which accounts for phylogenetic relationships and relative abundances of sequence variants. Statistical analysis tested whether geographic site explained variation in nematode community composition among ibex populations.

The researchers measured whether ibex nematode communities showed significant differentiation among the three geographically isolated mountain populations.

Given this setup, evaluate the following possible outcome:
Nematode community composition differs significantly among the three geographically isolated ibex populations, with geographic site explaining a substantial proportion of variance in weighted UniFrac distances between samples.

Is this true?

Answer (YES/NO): YES